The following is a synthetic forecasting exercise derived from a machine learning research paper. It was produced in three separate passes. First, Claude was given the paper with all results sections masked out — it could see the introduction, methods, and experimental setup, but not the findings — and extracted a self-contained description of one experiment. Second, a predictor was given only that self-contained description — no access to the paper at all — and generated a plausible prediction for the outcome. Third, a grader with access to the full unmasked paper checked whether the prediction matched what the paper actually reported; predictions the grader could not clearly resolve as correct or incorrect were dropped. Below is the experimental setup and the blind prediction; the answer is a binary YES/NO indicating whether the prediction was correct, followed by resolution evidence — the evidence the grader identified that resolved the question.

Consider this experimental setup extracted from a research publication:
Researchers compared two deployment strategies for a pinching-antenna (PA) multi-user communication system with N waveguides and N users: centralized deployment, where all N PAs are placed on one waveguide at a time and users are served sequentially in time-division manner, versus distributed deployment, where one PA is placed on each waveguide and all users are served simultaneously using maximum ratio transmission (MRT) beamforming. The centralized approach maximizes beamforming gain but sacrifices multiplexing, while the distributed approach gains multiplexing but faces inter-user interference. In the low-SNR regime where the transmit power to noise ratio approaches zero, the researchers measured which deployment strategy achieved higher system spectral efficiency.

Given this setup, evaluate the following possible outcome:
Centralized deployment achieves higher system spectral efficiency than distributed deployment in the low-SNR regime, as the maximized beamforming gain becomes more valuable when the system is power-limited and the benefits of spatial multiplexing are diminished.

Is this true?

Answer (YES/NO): YES